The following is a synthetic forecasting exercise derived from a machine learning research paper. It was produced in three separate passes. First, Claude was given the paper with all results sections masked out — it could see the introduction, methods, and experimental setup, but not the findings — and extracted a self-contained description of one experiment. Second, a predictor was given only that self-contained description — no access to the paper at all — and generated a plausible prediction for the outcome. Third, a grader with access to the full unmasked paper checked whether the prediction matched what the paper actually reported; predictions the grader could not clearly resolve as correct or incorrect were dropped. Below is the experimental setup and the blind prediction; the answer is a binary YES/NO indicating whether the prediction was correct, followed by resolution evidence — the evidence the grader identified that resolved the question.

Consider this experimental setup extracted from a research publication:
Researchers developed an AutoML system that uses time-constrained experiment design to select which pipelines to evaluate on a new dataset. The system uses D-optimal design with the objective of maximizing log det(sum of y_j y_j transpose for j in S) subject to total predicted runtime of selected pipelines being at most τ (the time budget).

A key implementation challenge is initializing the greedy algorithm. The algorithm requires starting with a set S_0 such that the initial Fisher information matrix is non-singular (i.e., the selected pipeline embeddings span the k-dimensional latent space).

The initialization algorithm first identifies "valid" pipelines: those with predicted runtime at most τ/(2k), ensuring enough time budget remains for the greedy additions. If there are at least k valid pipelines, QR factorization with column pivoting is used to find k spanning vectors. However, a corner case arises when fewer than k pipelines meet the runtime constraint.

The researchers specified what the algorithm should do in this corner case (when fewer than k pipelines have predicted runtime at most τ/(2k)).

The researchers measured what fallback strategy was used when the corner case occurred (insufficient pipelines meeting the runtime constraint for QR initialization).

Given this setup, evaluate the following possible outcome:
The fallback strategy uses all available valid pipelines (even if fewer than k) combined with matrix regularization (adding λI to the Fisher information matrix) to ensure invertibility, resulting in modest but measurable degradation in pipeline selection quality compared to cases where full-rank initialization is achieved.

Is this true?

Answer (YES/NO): NO